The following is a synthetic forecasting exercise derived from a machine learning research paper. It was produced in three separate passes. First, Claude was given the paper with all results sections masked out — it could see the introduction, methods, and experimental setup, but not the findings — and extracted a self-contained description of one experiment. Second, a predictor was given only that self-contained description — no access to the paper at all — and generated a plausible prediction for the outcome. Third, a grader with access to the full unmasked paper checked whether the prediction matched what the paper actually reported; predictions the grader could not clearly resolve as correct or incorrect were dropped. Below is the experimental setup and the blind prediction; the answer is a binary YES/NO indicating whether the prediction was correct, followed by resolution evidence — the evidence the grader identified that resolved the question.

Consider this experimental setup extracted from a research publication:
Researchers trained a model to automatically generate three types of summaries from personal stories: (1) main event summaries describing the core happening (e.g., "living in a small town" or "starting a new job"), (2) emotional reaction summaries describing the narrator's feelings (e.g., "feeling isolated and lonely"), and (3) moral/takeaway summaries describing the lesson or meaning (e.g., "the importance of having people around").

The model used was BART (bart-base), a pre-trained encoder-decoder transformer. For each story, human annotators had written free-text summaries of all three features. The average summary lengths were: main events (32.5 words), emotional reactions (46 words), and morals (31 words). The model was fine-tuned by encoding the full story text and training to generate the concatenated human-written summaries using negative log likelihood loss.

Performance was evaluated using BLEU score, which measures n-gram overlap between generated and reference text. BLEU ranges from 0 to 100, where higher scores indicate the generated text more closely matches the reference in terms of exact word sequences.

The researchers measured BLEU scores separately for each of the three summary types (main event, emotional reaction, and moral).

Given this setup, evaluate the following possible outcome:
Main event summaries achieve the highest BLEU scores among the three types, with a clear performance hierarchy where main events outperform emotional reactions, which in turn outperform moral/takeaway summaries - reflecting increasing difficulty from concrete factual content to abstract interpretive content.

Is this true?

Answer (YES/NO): NO